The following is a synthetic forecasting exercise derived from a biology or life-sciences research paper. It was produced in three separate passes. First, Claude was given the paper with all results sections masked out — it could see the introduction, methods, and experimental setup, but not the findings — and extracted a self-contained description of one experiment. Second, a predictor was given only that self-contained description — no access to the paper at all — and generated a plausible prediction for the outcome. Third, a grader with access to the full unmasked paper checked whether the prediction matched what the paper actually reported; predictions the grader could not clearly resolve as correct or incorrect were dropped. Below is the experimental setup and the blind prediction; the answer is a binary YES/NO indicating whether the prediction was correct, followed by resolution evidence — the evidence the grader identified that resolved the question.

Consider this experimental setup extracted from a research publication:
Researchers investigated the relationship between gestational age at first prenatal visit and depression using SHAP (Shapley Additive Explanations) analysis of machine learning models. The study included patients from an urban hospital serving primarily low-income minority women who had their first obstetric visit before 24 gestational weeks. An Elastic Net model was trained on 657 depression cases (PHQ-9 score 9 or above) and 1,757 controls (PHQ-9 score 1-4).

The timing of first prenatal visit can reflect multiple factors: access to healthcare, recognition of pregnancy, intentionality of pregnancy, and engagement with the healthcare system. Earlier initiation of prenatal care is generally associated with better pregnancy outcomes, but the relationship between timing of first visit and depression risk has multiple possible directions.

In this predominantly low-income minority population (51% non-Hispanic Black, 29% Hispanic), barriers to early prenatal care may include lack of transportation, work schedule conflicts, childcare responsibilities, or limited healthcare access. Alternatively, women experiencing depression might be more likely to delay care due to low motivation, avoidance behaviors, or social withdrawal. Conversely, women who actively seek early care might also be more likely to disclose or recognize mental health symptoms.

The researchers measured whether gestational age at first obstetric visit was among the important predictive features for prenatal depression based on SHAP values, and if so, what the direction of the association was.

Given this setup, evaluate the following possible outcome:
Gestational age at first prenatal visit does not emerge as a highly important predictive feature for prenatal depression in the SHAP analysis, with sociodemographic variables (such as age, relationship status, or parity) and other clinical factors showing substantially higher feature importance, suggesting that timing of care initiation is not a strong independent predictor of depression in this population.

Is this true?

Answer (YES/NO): YES